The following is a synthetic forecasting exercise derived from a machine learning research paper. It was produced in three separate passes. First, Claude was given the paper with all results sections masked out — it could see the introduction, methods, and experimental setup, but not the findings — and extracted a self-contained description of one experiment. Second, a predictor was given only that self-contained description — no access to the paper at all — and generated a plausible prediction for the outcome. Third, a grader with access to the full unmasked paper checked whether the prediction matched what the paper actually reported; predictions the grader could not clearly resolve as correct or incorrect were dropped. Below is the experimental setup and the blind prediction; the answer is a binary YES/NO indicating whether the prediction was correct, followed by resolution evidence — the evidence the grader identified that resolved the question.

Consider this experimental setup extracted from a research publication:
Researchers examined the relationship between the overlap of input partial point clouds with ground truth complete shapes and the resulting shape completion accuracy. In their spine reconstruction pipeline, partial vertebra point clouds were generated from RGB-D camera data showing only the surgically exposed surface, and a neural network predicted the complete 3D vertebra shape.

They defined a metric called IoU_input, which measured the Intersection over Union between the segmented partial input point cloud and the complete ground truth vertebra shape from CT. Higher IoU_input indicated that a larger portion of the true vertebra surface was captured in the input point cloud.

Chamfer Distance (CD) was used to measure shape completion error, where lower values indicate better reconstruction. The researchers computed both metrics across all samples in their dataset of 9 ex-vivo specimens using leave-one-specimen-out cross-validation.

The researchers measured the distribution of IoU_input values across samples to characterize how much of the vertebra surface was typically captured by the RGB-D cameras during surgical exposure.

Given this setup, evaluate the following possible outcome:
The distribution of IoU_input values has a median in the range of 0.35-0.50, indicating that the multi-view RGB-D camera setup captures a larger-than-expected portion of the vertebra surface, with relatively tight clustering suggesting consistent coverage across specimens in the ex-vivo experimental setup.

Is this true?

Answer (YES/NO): NO